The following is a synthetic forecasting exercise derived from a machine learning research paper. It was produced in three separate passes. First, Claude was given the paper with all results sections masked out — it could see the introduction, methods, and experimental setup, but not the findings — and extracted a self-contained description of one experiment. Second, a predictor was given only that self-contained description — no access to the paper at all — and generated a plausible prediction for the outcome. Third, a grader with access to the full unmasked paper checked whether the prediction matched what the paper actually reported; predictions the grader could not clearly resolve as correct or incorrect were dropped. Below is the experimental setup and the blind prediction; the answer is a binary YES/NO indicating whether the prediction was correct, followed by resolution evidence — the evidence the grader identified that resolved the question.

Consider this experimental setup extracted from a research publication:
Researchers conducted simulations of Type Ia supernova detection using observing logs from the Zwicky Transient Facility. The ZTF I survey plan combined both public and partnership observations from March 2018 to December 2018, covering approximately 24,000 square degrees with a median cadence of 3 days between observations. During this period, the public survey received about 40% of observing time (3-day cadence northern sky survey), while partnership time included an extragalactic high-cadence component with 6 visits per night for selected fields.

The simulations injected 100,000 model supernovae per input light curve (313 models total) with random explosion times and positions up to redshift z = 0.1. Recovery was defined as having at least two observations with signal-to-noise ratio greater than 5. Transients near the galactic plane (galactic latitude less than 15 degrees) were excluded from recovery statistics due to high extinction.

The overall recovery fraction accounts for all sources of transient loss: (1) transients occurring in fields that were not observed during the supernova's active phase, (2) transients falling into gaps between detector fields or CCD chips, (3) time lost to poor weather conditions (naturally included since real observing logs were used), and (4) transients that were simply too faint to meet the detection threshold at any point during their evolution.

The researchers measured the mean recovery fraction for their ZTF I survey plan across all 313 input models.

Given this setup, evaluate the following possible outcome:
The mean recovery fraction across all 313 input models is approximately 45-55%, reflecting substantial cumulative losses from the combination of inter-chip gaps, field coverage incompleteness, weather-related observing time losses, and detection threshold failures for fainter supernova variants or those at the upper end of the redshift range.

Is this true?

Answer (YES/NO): NO